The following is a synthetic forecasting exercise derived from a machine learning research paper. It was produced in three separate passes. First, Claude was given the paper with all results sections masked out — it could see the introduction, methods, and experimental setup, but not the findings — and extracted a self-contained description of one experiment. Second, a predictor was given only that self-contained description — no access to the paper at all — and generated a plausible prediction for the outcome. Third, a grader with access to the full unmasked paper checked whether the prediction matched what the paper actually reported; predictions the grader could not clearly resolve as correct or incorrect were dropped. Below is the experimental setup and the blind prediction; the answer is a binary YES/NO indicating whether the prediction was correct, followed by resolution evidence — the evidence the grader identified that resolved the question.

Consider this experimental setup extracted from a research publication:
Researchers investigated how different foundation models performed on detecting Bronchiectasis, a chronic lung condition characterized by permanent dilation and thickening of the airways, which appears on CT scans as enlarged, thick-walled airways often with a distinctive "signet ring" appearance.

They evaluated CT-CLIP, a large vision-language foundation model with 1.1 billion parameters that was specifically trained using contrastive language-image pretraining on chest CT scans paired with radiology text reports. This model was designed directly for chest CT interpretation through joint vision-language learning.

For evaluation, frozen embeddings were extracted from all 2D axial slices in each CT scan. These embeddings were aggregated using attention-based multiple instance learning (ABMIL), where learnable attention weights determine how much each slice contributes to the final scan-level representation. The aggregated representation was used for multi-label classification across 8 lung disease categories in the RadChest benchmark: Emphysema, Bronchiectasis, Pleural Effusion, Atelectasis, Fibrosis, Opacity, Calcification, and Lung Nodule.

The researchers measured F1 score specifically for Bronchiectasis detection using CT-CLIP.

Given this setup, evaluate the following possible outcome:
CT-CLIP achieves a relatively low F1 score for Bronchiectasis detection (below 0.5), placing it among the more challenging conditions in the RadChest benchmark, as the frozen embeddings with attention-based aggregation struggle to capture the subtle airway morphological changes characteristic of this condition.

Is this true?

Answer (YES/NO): YES